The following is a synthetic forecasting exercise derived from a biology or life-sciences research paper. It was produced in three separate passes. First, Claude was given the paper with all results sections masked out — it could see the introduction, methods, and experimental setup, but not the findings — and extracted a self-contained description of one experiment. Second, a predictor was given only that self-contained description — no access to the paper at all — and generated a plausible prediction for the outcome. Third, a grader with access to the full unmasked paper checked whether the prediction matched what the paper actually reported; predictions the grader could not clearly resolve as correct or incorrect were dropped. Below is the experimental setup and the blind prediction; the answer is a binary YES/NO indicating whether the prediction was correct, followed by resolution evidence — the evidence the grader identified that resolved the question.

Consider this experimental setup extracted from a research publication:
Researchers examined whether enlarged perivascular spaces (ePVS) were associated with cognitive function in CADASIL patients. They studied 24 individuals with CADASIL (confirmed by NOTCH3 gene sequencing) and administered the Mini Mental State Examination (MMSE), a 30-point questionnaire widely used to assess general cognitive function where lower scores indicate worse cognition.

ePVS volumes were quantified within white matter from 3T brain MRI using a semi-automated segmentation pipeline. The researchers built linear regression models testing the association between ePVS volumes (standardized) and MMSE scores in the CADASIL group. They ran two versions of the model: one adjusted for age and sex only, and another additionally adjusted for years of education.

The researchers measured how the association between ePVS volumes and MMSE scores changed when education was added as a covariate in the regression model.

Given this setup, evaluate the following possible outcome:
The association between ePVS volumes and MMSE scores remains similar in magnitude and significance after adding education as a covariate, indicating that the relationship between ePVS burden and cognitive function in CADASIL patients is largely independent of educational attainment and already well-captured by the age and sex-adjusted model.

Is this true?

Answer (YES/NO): NO